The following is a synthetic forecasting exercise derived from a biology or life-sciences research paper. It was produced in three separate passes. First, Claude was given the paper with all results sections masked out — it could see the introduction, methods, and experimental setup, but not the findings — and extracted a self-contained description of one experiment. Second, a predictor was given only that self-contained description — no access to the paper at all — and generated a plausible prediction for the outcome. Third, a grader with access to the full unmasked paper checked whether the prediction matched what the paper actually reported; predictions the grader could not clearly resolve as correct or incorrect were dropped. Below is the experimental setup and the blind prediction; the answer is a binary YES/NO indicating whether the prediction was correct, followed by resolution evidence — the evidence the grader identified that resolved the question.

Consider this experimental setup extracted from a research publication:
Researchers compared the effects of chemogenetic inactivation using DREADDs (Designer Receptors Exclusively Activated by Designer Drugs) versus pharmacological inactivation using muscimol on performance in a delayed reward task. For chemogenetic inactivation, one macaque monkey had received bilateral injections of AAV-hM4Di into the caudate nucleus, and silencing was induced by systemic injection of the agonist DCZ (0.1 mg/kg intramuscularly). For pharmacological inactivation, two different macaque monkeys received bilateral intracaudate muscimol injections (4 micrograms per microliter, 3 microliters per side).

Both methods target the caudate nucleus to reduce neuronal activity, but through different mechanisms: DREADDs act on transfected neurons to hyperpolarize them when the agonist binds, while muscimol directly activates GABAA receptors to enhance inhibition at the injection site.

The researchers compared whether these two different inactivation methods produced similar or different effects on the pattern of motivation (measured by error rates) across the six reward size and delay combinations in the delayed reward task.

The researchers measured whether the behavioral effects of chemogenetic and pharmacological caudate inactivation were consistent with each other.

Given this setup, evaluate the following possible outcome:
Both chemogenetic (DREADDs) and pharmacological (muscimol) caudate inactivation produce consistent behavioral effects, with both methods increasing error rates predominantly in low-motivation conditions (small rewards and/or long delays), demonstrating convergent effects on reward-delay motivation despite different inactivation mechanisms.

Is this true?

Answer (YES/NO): NO